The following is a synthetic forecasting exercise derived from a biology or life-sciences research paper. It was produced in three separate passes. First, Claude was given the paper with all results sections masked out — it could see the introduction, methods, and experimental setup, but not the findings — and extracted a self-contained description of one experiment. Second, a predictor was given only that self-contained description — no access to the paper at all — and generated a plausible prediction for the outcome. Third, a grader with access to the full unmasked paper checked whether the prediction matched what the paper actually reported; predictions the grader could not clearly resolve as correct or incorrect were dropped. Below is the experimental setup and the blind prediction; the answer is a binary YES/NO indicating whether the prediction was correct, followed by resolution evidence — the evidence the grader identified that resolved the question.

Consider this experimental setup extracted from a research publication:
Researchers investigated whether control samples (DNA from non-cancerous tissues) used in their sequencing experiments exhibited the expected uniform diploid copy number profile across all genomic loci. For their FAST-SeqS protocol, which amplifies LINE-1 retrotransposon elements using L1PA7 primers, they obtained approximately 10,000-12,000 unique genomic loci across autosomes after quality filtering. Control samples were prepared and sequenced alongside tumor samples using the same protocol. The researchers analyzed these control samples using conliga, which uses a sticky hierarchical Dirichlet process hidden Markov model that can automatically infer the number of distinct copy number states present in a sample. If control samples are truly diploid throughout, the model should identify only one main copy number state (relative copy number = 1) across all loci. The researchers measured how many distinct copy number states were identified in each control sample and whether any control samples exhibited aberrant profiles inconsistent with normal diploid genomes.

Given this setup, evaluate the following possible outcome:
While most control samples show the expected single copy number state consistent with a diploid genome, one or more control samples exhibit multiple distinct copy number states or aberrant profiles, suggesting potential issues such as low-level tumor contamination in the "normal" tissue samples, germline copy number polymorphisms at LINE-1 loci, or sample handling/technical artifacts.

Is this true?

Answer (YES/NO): YES